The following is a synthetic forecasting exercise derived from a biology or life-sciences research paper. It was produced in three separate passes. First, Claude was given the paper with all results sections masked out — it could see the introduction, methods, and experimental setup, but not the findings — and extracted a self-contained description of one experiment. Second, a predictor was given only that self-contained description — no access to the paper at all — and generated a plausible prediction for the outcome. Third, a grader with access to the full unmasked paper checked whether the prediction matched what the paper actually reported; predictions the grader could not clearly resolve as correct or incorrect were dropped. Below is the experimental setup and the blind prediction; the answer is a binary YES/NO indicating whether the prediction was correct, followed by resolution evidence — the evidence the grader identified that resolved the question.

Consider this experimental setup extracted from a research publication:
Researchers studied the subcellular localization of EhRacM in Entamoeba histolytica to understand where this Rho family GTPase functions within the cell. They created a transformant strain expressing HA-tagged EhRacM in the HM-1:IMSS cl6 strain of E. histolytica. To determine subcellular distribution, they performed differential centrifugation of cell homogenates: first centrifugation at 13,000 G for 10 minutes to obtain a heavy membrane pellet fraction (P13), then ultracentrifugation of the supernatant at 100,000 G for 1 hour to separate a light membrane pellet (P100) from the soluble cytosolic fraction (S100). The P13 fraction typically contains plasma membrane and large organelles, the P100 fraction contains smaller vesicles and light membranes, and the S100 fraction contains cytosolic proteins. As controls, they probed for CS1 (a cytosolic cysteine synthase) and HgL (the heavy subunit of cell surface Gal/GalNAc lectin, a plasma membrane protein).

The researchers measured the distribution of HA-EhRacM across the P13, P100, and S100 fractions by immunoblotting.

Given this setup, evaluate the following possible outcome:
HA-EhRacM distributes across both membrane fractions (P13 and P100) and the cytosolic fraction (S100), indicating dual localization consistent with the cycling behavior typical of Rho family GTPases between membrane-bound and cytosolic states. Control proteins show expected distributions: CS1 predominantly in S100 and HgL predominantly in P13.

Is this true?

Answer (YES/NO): YES